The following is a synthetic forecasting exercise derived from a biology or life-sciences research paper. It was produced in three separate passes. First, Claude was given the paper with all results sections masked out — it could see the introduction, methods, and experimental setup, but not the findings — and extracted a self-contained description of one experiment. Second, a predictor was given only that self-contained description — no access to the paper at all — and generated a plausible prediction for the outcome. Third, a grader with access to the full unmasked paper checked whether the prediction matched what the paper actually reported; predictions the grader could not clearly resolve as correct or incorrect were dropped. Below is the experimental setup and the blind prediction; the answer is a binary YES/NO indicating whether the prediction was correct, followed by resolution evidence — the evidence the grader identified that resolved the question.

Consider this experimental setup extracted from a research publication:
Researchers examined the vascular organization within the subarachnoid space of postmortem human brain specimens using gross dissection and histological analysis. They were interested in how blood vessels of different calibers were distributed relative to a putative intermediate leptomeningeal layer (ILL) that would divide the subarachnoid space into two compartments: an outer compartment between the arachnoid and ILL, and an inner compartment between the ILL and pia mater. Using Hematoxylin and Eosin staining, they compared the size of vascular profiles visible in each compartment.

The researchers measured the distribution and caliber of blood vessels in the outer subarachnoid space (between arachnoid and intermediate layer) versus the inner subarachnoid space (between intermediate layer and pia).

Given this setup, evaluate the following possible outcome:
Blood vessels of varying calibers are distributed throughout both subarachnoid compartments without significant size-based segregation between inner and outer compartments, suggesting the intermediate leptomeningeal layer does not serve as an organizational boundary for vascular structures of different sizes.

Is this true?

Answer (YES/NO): NO